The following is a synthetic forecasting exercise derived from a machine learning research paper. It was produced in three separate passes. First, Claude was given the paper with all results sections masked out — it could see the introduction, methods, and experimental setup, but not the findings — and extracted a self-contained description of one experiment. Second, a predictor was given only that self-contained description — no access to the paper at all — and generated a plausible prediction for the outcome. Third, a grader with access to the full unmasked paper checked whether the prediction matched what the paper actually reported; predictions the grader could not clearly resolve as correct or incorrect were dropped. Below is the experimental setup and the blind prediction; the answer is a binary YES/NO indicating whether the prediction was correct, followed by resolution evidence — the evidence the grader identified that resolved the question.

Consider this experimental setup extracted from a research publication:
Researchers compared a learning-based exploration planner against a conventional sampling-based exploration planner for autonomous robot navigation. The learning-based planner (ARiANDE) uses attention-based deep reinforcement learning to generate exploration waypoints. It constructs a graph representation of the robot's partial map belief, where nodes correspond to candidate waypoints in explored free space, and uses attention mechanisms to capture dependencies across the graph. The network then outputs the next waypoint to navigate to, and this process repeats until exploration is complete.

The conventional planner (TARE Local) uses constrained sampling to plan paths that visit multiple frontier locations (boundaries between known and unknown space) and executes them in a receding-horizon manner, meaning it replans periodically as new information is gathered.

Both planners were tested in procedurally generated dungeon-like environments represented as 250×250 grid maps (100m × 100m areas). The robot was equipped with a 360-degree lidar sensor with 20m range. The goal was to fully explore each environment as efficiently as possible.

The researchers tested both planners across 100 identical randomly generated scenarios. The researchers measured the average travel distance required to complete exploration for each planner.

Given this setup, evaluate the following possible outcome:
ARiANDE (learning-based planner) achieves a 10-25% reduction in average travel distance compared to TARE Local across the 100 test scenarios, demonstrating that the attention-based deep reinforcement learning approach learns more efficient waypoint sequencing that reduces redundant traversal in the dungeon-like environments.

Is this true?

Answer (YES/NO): NO